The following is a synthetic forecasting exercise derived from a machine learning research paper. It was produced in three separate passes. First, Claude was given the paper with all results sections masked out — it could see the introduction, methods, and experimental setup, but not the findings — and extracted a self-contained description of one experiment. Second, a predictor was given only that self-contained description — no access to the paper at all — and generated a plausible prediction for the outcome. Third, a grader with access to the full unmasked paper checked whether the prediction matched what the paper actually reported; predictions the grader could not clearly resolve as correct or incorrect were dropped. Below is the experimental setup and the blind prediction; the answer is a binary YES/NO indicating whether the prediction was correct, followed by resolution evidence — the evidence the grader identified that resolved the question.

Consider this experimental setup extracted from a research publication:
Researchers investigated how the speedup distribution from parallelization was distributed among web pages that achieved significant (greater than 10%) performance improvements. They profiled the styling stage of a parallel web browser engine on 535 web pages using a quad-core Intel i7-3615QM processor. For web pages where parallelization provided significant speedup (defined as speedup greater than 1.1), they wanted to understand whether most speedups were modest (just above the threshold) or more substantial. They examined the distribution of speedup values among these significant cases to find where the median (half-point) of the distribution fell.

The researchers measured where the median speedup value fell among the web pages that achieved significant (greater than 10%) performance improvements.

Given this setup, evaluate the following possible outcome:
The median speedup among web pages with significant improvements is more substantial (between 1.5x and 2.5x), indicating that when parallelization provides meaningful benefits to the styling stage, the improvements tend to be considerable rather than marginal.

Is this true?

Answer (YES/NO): NO